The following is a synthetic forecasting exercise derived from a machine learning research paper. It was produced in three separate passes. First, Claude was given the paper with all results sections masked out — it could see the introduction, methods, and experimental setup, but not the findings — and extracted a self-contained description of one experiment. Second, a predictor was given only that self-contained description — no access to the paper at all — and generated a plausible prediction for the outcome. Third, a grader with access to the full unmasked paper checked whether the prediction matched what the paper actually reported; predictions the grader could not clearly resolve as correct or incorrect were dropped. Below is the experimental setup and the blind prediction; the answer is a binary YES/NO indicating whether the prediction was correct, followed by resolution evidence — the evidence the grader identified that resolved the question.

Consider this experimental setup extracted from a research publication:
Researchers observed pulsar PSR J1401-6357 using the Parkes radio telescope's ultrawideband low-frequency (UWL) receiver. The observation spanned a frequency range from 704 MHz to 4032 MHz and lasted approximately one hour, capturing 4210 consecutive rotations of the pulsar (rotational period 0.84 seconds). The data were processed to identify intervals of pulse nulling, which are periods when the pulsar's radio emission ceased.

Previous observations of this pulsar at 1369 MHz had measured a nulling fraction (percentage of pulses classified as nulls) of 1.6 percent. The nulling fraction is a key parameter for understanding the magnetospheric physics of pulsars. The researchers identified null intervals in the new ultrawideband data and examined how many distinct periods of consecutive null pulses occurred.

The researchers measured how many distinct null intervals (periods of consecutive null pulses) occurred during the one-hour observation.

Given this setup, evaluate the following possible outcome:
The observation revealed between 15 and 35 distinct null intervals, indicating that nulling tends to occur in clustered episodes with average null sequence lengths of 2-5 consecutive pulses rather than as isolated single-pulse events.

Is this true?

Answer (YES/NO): NO